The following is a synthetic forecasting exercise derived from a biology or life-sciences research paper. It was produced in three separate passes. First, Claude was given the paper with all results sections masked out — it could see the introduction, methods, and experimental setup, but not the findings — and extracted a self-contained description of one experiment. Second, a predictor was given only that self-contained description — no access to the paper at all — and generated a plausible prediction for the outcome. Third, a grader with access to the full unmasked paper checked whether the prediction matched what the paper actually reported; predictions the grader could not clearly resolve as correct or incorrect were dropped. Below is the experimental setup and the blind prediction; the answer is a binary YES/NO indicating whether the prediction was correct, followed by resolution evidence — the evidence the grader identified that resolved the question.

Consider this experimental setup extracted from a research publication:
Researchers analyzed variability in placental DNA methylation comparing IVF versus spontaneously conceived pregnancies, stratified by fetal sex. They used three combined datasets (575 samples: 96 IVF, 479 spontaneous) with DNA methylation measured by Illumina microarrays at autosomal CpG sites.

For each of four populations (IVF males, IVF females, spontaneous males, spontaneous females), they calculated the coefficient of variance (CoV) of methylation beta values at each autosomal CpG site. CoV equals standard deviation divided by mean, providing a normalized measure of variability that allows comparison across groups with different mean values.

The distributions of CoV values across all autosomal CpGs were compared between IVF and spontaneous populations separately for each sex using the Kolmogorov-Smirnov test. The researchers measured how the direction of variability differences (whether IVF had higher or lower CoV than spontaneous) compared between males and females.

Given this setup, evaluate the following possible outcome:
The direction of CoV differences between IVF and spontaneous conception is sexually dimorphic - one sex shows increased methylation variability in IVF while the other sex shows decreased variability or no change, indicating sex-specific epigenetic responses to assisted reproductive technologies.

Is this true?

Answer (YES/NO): NO